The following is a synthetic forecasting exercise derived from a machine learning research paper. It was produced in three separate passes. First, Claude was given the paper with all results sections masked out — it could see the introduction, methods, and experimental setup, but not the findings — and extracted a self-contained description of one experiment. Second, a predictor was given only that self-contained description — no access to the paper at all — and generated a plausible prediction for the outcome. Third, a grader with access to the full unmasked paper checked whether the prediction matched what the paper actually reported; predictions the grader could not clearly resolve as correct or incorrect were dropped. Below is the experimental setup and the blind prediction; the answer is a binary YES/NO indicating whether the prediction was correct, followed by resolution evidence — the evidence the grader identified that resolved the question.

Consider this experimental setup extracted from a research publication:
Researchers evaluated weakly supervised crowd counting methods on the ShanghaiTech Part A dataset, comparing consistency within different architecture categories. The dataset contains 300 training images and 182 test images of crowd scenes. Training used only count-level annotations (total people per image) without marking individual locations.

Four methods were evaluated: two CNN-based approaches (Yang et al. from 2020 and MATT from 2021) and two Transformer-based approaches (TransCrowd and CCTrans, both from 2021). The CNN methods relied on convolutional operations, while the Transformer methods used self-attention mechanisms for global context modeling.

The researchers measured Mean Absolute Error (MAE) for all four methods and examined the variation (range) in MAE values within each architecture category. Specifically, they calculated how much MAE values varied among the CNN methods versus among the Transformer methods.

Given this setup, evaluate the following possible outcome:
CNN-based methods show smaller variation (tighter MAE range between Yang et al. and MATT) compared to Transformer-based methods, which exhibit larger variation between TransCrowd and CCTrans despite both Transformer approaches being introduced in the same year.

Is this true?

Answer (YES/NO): NO